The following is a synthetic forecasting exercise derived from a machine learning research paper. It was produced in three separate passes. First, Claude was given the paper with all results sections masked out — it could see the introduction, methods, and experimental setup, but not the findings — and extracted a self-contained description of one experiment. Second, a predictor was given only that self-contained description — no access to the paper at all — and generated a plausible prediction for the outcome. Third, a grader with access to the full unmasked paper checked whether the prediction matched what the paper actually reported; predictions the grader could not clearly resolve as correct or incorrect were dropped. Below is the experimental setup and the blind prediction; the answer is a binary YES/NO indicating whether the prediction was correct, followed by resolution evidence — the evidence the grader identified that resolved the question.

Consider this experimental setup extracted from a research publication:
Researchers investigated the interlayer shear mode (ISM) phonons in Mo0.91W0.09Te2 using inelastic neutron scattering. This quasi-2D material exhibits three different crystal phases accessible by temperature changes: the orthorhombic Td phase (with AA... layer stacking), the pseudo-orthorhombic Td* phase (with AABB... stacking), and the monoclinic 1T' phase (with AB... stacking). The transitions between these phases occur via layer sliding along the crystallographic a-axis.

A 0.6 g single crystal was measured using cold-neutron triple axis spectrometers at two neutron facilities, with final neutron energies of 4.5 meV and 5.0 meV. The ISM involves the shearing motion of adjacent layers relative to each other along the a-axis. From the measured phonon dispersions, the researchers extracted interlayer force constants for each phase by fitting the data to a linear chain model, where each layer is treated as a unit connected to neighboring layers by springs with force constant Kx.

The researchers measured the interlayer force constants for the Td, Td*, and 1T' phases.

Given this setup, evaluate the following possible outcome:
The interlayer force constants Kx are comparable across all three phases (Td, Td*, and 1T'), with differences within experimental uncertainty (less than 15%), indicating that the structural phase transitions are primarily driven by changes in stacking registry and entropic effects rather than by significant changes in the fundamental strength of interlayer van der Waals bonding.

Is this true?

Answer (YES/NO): NO